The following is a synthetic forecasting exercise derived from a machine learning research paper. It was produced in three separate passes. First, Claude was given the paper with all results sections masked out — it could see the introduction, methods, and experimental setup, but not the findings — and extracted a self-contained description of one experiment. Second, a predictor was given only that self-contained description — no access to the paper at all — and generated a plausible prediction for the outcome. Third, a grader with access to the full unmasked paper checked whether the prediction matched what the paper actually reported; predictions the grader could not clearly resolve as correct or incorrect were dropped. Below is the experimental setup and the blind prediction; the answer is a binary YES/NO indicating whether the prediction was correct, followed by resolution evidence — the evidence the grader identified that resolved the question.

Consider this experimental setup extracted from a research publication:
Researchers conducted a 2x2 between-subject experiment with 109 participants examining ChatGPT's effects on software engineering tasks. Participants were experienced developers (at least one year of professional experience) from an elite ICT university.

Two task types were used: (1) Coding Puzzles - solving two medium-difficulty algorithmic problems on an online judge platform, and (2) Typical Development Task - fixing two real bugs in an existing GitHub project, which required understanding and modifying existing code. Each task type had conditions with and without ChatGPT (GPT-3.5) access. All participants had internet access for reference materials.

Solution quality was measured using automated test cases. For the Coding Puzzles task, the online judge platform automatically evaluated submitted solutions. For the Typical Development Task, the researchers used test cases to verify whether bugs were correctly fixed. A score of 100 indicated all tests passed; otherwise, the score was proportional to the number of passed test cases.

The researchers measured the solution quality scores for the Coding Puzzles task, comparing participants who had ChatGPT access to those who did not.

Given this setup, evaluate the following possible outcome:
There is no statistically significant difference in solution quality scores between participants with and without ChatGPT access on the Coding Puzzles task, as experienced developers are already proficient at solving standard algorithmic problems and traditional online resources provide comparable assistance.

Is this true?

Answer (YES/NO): YES